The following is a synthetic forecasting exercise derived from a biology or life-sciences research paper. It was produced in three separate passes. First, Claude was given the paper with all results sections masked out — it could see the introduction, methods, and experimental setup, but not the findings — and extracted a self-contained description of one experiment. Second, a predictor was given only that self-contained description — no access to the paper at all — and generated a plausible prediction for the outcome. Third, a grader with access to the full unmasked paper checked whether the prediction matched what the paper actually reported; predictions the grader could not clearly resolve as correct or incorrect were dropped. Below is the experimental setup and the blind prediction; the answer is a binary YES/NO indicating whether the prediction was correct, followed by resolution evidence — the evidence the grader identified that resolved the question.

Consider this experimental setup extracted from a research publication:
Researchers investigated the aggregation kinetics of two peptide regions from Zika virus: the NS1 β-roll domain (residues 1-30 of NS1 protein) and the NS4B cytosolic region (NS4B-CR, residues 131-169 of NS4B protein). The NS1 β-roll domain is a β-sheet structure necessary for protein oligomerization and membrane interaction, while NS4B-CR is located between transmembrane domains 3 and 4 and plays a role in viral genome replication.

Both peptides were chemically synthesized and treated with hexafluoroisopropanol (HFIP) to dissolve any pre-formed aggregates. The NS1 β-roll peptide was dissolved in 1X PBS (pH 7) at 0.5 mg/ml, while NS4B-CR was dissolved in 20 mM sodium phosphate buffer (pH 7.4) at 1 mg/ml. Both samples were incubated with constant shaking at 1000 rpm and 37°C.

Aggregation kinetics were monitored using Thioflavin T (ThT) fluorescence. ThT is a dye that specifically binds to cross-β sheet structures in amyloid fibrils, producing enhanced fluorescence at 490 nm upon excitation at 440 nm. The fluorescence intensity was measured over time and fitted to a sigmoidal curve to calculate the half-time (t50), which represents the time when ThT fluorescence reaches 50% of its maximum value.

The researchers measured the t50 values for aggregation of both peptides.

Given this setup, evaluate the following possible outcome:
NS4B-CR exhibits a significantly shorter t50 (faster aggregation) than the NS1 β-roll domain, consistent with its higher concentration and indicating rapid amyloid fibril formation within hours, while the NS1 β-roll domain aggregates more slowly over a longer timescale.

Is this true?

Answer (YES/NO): NO